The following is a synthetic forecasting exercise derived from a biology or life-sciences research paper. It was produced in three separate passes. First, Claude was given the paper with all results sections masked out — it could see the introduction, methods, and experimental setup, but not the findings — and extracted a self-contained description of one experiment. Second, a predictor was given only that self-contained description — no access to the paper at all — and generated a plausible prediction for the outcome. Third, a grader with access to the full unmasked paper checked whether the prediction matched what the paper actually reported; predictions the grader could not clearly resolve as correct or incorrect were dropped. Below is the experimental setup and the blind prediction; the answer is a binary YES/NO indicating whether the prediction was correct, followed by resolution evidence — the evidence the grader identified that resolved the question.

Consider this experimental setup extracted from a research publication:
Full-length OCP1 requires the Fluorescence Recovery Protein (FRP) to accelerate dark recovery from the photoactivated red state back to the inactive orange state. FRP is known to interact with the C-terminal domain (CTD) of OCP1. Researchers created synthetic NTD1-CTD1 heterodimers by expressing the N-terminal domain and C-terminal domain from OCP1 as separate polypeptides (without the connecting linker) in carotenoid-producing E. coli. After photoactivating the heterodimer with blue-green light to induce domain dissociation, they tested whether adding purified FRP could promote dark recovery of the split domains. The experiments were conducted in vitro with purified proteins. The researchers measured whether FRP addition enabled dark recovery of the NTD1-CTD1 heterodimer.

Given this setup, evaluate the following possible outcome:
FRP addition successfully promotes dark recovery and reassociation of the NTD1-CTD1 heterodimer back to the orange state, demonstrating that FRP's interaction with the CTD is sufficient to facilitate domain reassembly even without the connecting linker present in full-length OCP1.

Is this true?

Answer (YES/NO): NO